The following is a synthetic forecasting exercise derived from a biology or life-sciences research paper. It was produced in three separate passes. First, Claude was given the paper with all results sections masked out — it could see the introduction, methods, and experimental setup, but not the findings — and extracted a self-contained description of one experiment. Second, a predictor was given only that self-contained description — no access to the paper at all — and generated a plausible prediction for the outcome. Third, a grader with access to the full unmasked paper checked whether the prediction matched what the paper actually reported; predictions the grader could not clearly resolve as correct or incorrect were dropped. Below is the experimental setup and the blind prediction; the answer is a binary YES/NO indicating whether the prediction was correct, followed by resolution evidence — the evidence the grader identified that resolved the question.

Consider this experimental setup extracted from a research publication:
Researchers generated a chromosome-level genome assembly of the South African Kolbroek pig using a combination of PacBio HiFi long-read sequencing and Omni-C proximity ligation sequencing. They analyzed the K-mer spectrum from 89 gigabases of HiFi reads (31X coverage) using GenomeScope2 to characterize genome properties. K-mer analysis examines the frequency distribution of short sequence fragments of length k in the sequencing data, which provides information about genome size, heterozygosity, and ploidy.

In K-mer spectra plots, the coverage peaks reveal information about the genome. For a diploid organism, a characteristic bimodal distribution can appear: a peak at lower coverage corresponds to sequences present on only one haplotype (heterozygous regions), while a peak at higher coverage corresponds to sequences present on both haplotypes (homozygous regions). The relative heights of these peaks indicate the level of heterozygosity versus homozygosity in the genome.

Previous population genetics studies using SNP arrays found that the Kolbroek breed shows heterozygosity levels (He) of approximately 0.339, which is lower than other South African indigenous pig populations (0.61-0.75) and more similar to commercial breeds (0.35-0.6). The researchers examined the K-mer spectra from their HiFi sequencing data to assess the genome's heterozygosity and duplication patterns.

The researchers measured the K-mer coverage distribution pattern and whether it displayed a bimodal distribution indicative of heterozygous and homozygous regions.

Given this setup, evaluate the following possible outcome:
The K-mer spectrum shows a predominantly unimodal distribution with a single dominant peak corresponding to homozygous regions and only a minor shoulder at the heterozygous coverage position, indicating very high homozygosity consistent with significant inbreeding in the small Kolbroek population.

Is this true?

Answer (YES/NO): NO